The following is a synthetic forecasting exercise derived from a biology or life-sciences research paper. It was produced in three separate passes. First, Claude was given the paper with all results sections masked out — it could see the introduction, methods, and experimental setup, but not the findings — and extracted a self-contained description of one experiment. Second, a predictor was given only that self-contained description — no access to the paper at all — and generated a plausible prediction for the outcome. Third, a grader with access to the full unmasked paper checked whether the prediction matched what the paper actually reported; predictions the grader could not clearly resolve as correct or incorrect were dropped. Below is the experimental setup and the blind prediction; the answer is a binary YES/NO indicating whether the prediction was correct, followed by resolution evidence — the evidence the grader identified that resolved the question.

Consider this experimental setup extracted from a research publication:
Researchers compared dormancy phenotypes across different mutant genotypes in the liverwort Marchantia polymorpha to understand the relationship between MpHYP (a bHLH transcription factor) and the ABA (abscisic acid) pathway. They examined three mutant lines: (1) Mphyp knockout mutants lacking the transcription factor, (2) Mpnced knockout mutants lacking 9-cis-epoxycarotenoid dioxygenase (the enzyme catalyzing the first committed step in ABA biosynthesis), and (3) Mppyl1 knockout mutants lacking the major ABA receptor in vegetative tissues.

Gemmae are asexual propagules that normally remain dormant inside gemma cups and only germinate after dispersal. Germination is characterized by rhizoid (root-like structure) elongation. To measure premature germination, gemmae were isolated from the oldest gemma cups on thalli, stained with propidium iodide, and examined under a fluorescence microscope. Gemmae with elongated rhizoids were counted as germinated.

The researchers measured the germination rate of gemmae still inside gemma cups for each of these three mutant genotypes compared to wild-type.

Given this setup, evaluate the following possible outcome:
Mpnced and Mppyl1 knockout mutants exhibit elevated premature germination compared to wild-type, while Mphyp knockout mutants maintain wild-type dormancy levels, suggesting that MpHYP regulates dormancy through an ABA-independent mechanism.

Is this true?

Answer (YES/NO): NO